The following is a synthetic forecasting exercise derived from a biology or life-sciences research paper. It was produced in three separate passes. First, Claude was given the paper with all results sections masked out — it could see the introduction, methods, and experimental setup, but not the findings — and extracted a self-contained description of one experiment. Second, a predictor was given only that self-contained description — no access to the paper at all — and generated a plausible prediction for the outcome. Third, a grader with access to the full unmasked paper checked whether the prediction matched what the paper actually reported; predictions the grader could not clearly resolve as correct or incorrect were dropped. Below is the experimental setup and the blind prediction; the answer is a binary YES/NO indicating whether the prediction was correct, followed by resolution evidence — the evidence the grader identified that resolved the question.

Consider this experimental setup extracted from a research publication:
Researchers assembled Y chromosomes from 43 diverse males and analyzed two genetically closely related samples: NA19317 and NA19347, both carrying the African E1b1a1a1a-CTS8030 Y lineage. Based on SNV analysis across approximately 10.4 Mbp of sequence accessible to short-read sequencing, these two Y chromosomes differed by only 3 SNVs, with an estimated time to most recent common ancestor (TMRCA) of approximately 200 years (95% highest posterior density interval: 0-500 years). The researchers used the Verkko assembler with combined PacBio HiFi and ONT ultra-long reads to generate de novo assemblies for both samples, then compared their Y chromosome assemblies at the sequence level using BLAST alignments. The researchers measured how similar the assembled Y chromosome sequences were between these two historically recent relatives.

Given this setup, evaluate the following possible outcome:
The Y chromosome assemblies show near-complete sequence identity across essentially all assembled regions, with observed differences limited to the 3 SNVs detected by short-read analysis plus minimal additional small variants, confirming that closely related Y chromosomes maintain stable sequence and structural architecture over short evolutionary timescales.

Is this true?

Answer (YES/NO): YES